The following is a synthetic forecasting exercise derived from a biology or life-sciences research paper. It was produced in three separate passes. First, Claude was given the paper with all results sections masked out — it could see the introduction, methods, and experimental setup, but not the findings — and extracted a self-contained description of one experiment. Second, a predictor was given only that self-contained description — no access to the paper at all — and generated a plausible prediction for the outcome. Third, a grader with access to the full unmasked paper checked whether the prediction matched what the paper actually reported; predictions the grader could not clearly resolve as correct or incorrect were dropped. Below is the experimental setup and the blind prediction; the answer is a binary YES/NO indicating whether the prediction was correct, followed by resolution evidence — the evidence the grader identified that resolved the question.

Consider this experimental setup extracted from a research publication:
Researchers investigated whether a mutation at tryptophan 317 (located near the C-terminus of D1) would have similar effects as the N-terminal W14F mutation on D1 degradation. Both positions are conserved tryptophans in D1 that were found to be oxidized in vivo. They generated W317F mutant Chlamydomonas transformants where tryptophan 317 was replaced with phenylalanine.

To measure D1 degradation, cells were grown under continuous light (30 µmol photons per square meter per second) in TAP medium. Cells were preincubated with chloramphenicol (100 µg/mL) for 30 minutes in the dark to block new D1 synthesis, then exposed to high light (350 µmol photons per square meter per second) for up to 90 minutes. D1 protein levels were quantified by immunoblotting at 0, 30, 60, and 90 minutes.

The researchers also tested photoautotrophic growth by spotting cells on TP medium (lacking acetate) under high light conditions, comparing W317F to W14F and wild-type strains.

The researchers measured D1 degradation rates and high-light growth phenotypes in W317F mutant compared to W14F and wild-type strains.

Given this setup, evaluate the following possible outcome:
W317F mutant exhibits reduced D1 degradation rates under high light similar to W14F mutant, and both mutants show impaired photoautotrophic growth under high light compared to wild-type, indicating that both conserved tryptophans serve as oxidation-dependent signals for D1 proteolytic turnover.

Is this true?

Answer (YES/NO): NO